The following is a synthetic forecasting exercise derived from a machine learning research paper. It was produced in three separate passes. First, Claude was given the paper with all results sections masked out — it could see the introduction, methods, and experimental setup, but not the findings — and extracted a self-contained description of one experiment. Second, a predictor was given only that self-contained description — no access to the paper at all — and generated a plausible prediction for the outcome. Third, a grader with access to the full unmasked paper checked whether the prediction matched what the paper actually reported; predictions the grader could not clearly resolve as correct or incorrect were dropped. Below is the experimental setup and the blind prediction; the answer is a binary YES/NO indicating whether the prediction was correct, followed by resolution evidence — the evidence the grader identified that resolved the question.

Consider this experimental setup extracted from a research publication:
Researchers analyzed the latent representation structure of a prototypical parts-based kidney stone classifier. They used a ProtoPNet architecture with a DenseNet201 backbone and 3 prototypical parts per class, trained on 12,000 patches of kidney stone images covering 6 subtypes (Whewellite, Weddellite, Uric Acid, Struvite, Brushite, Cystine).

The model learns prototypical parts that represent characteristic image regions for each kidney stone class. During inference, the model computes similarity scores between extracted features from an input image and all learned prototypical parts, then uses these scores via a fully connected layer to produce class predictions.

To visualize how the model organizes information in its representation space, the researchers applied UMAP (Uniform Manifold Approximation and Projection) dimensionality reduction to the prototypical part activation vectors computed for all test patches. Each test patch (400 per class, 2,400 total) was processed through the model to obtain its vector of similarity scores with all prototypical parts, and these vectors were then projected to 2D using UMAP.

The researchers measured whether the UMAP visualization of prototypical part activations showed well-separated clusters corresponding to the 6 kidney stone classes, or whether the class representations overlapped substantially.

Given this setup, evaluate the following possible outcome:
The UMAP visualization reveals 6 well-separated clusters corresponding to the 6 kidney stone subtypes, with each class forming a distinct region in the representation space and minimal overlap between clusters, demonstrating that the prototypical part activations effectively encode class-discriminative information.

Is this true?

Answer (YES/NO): NO